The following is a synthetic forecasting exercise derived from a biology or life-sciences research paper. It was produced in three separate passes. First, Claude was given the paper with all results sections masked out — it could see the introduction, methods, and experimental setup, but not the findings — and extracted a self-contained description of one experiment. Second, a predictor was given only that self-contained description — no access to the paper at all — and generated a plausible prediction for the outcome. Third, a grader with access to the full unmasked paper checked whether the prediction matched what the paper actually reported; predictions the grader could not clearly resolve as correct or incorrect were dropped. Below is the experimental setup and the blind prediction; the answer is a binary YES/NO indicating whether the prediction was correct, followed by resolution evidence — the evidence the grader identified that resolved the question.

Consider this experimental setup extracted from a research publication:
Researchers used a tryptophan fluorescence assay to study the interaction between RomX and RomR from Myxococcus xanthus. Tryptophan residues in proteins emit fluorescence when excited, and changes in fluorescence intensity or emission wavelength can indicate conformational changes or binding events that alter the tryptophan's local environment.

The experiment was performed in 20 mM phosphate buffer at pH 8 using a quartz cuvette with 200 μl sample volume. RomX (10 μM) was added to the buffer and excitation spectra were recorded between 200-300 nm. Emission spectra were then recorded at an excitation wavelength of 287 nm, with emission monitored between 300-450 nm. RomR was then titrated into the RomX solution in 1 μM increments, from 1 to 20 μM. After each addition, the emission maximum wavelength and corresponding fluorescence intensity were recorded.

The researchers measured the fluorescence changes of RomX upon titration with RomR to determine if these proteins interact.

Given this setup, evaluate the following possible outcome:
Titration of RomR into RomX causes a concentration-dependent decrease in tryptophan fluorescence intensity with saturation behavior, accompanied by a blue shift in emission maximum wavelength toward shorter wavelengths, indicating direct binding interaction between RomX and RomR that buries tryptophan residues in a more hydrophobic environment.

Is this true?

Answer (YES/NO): YES